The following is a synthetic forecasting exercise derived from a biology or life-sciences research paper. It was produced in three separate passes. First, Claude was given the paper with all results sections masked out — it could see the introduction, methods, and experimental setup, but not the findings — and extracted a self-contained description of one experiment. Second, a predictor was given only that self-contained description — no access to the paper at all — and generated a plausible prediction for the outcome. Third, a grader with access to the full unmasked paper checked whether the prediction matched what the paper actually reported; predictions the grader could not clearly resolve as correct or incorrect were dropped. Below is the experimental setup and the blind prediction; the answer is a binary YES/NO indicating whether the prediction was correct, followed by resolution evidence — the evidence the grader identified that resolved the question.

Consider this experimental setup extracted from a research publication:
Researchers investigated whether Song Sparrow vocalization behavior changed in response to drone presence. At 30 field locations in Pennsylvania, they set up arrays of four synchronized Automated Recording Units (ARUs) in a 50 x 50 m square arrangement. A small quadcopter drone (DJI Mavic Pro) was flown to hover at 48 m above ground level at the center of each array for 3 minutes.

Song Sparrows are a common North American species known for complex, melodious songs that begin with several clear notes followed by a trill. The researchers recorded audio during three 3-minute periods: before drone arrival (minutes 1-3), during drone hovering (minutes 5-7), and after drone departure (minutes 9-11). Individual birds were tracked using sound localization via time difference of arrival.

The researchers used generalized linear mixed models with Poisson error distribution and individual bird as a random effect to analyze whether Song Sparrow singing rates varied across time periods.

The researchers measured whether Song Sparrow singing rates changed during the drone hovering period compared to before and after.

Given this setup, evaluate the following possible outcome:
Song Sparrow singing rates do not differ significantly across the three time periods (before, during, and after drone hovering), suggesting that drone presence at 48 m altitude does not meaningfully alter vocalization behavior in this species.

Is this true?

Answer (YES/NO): YES